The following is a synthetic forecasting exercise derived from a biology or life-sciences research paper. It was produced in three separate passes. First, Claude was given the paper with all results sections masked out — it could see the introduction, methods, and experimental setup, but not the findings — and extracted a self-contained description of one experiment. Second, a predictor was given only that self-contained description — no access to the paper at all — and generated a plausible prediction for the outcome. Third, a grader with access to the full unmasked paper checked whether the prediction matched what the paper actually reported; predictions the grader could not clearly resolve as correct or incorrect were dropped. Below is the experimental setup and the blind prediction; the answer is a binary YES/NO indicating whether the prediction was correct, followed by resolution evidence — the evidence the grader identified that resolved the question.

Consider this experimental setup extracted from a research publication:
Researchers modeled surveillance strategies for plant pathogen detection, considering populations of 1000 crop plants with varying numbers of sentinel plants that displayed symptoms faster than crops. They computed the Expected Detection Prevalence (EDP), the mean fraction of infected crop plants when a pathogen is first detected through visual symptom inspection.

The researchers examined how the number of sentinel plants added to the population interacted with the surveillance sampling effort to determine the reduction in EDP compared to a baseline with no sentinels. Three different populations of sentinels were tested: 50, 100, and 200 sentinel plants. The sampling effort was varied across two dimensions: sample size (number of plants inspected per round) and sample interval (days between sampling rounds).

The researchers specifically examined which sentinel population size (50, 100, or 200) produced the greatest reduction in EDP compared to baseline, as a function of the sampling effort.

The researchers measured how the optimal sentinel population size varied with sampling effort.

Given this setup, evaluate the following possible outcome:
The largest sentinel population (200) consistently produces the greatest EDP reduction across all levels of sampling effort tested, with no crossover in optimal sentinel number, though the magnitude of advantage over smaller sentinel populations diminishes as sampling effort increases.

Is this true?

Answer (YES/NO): NO